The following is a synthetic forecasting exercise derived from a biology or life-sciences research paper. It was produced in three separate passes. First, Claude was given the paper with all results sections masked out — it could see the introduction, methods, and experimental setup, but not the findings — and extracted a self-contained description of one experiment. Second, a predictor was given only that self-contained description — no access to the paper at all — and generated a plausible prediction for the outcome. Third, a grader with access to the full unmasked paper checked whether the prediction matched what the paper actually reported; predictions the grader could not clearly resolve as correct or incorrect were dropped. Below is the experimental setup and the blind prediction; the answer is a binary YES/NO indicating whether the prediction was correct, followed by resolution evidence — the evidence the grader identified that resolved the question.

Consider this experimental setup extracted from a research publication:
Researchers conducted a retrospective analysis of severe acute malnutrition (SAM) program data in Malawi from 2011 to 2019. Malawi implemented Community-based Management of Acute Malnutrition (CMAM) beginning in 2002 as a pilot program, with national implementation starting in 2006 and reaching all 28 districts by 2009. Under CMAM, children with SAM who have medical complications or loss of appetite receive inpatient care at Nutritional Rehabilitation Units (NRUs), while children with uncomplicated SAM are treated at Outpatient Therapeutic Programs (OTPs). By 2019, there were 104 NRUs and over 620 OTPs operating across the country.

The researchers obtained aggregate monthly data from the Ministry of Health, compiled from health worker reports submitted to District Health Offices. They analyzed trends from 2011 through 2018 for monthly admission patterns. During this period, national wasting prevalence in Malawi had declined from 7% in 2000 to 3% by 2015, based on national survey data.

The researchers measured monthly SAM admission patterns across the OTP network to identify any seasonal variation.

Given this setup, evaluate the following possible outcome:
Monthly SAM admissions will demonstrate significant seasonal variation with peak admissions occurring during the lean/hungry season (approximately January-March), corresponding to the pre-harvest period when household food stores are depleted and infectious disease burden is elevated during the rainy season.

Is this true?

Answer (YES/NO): YES